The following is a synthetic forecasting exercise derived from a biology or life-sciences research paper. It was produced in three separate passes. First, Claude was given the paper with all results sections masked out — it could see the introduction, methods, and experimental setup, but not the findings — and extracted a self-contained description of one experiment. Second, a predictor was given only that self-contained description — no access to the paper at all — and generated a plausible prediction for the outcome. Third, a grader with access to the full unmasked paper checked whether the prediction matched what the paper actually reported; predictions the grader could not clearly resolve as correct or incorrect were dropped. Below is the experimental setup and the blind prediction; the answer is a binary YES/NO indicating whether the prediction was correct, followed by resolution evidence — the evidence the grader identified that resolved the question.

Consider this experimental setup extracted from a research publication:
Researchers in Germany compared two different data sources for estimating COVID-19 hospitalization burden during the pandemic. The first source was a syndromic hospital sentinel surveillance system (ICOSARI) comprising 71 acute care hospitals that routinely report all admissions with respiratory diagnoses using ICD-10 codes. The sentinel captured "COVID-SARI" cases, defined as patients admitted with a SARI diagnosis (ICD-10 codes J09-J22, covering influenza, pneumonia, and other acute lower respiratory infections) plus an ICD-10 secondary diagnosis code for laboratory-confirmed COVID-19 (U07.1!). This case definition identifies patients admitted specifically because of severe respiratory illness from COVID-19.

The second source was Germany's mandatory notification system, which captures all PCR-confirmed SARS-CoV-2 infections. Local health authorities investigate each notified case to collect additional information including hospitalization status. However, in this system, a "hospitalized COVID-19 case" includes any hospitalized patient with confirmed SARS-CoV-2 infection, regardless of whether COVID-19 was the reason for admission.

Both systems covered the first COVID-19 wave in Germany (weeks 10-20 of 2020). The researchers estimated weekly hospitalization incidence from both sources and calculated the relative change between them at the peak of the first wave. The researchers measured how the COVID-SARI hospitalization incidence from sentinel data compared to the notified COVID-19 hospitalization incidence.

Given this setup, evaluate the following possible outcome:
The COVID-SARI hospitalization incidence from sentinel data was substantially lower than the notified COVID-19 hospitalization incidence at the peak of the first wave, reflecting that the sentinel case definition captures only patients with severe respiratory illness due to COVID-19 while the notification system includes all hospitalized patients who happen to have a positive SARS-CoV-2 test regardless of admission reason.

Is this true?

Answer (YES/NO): NO